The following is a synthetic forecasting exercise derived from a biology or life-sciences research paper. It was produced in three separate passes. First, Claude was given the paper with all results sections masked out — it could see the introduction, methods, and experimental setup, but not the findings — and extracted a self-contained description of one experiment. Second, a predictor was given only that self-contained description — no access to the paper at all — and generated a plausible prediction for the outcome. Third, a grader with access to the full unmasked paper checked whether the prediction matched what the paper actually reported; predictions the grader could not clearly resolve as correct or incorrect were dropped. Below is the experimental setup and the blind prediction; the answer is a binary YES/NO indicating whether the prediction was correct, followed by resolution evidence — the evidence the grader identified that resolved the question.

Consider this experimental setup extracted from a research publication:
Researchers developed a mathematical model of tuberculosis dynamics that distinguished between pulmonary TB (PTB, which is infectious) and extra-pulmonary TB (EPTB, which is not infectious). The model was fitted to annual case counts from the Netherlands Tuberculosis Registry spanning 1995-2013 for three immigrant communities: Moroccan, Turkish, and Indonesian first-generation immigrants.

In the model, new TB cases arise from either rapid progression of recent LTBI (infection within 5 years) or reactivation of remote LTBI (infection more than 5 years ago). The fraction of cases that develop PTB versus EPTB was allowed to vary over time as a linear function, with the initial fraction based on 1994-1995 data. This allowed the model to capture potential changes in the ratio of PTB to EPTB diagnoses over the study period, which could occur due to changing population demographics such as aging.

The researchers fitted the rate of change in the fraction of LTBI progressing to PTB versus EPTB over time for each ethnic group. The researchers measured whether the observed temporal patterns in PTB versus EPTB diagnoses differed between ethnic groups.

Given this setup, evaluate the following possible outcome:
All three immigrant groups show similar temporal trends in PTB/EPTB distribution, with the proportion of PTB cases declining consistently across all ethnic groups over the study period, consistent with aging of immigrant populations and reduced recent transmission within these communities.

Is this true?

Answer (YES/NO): NO